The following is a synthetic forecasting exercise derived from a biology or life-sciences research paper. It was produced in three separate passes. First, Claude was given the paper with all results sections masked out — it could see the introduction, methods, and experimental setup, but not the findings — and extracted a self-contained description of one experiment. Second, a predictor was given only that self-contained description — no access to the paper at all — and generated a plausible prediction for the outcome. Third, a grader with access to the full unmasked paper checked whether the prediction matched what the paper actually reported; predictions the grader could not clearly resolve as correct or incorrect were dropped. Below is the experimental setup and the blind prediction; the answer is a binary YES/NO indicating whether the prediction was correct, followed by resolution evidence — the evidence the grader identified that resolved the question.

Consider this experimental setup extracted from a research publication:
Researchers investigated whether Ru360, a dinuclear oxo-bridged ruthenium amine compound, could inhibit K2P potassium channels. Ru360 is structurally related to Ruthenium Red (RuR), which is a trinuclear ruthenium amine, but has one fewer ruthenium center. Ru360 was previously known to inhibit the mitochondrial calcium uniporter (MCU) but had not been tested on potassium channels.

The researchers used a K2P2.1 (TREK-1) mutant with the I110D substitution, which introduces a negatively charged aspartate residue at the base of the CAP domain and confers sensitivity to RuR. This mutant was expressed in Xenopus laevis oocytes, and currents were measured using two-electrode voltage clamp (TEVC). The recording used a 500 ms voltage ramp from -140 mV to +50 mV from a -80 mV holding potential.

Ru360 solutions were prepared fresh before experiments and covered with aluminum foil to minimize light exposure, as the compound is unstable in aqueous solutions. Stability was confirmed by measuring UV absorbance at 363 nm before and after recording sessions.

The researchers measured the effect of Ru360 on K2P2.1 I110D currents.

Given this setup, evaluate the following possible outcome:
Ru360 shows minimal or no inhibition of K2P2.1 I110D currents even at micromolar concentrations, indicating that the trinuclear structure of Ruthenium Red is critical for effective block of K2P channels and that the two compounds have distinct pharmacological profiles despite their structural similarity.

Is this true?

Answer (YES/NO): NO